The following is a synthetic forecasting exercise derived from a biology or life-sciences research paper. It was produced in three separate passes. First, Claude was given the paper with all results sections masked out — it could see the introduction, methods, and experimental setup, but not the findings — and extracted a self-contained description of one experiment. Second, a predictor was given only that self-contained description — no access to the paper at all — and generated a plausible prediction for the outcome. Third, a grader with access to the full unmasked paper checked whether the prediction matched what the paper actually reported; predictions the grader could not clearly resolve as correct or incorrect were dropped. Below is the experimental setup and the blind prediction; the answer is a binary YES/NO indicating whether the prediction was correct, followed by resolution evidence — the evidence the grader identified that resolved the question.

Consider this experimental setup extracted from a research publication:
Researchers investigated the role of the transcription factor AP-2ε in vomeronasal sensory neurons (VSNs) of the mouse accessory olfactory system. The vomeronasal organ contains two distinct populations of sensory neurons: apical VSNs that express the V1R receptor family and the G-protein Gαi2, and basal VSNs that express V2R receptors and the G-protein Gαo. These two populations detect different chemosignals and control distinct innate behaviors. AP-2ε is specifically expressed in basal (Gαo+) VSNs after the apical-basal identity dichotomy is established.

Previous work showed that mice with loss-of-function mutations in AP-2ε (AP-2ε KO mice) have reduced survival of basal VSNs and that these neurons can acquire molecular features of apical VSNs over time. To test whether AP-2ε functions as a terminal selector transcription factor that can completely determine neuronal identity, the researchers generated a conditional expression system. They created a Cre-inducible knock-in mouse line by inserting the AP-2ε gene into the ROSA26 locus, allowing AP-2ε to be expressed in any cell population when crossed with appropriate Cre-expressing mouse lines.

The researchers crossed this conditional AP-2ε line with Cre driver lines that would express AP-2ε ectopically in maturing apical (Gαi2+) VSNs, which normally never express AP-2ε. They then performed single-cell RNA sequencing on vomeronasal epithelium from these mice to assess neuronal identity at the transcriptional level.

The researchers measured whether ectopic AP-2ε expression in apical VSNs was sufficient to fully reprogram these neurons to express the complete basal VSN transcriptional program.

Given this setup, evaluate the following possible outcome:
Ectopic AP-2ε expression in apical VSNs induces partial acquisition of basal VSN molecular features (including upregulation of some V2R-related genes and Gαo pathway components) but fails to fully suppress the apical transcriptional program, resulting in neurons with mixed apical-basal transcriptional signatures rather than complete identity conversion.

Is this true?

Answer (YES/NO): YES